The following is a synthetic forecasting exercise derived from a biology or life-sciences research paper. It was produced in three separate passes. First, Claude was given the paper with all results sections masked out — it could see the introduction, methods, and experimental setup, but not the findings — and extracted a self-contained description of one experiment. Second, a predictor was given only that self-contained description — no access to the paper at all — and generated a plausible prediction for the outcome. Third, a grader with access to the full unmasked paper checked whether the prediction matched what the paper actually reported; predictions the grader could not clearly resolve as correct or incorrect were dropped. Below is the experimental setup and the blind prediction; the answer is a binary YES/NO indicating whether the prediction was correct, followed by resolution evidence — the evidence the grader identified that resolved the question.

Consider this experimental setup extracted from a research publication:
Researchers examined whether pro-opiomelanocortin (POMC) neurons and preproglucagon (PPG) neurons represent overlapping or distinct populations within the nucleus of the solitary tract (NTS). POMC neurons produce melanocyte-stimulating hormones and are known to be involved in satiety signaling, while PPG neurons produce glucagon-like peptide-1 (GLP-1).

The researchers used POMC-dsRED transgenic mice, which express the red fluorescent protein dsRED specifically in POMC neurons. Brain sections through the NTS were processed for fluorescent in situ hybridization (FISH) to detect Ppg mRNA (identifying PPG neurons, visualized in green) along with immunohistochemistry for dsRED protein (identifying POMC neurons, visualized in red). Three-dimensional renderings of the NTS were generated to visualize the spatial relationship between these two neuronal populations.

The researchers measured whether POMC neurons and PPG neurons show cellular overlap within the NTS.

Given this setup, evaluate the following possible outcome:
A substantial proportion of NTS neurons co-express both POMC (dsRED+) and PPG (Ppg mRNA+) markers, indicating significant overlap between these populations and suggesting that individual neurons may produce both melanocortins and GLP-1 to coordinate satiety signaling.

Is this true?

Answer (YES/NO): NO